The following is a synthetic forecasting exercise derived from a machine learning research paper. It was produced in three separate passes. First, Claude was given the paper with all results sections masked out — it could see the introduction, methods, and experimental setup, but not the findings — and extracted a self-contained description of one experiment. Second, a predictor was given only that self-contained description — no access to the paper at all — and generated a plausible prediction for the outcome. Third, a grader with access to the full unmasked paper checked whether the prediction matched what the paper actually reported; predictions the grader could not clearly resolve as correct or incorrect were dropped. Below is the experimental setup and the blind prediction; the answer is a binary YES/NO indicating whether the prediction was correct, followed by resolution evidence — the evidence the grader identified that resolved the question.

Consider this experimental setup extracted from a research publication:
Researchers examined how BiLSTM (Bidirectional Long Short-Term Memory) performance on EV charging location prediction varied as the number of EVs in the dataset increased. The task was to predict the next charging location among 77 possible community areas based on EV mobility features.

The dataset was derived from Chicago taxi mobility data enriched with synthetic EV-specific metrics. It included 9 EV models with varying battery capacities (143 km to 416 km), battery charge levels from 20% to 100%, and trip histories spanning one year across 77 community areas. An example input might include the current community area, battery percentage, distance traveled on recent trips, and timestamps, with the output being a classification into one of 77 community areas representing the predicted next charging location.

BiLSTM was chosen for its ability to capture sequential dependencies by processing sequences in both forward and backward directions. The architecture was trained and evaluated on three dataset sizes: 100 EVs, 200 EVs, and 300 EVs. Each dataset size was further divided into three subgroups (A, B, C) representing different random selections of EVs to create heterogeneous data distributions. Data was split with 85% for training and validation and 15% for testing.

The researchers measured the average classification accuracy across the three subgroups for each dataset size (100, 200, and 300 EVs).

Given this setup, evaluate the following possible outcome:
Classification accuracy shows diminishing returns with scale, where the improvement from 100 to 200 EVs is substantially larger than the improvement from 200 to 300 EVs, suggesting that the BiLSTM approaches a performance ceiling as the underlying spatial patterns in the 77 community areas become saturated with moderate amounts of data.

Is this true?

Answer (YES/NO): NO